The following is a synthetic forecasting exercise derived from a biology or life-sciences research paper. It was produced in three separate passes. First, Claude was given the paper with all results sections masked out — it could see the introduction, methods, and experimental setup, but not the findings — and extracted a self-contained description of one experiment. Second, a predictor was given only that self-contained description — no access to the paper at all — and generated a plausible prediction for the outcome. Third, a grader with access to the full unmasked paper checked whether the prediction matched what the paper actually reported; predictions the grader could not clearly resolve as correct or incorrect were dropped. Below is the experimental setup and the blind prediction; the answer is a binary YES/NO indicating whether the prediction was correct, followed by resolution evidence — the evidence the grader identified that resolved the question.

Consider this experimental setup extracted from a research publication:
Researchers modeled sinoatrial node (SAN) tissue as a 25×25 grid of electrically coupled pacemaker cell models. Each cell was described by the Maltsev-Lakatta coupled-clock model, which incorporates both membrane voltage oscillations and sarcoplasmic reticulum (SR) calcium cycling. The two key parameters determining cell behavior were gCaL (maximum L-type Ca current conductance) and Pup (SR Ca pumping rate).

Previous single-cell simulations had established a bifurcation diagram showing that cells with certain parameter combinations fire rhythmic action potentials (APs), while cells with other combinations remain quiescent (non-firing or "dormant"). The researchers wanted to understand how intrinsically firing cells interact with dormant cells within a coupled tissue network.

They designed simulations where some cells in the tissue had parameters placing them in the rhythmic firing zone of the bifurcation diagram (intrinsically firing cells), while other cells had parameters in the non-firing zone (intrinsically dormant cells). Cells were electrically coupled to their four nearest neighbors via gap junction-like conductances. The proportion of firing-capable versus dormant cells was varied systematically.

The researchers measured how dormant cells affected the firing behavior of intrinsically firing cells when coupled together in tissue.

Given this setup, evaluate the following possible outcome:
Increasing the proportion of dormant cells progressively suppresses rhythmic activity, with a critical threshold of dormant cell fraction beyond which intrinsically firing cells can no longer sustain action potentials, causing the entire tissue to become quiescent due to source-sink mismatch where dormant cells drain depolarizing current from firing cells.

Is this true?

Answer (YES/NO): NO